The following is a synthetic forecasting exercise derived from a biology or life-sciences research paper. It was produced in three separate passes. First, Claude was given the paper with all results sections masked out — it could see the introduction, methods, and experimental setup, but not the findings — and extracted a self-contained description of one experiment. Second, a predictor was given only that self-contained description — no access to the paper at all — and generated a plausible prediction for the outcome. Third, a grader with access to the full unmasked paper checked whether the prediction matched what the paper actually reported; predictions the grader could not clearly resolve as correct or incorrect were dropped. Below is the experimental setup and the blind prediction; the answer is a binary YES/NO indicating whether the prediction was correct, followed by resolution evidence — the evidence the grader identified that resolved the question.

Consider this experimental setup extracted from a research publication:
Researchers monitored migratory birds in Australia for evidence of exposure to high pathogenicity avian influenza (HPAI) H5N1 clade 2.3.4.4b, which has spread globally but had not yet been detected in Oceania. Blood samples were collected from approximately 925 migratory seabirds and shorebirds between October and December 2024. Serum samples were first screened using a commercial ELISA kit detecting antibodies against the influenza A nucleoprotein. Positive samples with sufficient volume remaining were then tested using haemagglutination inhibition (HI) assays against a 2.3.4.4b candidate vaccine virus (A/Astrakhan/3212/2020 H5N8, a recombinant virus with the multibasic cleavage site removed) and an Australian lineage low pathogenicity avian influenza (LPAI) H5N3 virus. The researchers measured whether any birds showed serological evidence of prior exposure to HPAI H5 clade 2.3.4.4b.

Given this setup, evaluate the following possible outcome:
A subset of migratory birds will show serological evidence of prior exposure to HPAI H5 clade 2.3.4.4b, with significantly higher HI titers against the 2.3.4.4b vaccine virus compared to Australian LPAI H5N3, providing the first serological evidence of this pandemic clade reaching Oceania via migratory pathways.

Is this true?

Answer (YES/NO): NO